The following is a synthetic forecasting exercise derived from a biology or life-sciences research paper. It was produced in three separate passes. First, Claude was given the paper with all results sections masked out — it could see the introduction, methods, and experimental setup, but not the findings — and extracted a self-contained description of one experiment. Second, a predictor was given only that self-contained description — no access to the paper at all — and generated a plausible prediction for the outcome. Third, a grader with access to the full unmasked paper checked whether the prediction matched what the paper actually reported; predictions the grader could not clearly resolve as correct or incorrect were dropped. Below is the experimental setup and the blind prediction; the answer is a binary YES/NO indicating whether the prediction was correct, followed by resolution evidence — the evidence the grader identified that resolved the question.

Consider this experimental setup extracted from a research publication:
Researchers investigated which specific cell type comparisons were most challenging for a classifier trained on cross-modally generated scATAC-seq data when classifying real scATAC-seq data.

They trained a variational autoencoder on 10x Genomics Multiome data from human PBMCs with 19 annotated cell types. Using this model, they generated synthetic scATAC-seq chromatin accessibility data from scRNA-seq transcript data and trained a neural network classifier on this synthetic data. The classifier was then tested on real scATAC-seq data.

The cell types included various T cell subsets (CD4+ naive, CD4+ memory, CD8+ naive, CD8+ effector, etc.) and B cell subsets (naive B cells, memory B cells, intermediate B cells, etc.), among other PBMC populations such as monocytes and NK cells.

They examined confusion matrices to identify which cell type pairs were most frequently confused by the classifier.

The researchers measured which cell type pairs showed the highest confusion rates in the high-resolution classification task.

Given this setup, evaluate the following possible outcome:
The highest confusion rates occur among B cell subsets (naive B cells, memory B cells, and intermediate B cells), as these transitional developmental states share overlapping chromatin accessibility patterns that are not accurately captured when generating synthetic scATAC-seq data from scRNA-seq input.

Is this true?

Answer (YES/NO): NO